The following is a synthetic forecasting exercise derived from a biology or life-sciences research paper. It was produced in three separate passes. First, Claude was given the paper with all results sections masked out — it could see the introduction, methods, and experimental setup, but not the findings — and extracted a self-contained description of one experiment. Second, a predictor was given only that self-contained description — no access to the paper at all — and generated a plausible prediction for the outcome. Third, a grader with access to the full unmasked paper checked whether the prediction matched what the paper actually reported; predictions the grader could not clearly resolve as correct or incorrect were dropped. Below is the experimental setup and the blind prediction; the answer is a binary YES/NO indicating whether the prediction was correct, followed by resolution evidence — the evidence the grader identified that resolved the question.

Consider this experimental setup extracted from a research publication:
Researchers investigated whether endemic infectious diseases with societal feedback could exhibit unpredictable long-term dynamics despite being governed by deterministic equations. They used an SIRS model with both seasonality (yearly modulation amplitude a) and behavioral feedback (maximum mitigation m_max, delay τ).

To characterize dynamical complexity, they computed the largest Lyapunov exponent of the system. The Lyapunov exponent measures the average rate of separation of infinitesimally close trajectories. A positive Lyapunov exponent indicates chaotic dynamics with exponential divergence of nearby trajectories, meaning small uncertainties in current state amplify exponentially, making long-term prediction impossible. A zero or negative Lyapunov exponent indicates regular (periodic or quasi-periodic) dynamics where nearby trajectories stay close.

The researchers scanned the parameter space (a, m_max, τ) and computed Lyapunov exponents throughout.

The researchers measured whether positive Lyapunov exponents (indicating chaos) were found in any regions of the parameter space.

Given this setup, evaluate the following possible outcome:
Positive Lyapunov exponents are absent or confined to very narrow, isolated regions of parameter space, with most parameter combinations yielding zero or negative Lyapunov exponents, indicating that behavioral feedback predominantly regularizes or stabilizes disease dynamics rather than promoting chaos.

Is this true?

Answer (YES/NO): NO